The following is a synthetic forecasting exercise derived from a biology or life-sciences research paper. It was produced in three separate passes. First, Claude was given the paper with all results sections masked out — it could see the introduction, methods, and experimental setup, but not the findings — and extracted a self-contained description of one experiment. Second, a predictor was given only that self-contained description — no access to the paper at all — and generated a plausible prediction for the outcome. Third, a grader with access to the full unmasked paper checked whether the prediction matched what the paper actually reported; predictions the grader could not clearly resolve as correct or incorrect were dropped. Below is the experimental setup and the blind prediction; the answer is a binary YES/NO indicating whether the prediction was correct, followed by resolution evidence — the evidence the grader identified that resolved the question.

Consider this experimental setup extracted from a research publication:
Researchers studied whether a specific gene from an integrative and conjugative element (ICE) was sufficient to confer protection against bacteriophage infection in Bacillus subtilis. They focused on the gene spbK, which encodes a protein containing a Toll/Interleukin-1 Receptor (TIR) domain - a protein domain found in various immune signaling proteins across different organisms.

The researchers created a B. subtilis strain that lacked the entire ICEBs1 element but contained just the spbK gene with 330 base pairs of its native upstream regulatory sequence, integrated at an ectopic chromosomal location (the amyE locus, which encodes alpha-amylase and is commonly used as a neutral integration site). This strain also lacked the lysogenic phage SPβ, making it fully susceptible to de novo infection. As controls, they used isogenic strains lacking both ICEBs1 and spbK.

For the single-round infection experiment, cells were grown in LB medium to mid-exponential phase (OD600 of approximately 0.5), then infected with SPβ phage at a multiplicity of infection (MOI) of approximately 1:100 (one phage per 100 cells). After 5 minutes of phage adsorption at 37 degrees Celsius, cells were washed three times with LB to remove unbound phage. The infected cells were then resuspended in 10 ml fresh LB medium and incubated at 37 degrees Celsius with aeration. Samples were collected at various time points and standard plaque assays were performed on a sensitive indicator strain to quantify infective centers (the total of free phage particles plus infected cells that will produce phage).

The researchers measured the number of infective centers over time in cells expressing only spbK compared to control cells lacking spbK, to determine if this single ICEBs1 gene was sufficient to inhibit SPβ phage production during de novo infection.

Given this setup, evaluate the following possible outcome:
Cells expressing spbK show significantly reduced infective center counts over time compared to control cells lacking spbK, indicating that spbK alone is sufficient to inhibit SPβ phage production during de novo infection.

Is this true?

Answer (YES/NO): YES